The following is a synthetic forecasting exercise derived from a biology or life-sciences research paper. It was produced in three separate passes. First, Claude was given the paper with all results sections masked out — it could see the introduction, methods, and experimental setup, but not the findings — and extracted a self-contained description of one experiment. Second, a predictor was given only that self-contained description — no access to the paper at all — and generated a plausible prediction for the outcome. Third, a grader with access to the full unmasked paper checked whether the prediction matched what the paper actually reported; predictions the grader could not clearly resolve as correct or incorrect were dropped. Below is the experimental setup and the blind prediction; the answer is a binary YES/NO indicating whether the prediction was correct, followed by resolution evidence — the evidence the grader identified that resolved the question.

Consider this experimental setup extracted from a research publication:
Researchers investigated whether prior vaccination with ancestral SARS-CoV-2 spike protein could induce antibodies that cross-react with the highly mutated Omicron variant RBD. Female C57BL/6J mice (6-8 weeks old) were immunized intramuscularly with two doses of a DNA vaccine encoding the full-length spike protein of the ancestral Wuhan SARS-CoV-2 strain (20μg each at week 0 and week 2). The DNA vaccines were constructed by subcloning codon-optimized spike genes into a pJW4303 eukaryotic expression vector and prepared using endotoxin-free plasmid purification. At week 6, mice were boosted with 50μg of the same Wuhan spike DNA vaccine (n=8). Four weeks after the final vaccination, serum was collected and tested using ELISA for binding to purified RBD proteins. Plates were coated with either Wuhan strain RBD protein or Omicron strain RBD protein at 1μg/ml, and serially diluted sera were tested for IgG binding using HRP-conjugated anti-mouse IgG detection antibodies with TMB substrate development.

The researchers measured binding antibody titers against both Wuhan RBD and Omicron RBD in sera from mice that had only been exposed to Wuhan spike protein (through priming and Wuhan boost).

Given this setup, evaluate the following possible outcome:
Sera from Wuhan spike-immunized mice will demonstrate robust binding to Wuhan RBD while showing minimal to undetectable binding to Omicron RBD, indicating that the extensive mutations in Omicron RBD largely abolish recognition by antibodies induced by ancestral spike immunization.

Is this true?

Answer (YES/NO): NO